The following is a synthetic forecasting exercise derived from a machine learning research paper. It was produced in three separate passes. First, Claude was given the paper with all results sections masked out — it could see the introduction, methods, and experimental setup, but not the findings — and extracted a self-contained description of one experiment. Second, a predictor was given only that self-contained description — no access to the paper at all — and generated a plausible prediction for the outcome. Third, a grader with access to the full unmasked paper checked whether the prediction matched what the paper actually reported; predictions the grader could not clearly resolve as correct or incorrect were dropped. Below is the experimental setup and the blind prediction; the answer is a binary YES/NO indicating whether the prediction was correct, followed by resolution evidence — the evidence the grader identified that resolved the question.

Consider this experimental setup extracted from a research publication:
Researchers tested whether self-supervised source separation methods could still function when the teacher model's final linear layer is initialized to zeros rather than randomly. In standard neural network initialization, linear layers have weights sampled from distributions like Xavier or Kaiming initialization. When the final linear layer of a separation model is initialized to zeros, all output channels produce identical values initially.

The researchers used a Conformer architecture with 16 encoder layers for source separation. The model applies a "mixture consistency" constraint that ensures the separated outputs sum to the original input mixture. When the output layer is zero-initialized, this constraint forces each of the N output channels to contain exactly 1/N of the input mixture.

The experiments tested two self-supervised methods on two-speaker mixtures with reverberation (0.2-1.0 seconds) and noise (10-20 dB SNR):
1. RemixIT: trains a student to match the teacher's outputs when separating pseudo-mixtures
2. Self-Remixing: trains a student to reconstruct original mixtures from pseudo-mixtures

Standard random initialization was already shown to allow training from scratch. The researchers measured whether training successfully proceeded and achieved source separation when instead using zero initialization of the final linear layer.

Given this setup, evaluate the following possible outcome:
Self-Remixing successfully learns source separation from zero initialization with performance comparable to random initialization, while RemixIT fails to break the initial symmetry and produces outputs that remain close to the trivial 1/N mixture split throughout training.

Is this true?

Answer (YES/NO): NO